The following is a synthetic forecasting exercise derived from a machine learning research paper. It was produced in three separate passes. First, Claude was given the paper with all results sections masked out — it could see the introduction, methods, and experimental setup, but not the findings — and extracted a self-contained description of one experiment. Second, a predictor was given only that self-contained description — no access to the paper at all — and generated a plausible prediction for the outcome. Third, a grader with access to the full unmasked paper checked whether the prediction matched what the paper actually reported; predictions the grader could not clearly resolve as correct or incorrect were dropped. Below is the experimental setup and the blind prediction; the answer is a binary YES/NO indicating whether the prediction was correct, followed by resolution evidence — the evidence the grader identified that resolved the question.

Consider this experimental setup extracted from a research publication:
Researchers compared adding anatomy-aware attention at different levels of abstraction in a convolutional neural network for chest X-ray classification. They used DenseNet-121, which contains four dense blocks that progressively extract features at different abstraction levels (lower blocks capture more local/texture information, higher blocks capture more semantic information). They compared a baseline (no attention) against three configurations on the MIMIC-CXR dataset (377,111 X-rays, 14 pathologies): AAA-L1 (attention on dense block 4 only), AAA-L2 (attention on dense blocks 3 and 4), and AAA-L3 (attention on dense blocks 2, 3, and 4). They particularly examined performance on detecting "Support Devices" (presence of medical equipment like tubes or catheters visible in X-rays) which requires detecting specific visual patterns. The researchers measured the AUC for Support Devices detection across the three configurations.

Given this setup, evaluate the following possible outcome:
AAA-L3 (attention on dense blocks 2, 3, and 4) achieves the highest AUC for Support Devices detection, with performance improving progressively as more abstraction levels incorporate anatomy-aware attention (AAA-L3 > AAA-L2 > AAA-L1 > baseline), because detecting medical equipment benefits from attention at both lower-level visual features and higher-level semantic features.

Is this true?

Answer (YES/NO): NO